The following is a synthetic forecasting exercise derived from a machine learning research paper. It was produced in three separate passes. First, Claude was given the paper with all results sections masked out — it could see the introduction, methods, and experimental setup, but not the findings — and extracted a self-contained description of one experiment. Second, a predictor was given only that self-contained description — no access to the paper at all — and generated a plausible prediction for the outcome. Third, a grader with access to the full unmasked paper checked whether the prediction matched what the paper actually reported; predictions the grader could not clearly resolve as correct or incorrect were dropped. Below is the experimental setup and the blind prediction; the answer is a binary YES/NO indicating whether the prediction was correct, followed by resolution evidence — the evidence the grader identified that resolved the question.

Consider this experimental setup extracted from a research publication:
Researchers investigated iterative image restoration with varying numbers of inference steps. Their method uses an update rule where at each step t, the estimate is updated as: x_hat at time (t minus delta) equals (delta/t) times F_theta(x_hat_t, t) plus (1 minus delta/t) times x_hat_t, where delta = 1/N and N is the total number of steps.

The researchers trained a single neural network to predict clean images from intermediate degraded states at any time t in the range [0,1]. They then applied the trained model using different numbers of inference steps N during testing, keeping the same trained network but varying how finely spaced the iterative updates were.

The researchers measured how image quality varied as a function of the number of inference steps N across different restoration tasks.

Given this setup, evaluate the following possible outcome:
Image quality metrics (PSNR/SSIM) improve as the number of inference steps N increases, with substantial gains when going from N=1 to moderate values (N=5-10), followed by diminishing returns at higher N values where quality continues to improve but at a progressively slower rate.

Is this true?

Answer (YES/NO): NO